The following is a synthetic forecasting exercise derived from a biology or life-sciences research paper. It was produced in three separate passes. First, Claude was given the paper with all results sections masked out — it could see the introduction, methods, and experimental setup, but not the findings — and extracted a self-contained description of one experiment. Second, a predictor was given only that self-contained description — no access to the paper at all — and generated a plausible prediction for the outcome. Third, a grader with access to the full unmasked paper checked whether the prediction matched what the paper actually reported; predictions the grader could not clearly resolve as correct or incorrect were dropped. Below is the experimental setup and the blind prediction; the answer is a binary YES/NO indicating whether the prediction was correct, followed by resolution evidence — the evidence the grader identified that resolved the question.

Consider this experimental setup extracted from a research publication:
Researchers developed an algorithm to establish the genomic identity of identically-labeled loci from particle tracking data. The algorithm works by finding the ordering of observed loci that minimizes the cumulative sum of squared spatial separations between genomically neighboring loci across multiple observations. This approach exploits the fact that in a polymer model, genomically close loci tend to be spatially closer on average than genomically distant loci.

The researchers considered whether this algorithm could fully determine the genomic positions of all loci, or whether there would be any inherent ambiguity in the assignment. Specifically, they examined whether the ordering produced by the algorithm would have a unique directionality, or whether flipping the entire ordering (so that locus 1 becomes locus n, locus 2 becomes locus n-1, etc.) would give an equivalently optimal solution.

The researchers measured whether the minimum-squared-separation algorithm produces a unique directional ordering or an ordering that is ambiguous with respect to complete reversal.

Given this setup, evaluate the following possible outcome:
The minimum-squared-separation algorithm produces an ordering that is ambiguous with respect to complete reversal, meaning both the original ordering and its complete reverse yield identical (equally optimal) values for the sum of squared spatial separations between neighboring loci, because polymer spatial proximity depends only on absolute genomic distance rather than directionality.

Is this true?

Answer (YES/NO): YES